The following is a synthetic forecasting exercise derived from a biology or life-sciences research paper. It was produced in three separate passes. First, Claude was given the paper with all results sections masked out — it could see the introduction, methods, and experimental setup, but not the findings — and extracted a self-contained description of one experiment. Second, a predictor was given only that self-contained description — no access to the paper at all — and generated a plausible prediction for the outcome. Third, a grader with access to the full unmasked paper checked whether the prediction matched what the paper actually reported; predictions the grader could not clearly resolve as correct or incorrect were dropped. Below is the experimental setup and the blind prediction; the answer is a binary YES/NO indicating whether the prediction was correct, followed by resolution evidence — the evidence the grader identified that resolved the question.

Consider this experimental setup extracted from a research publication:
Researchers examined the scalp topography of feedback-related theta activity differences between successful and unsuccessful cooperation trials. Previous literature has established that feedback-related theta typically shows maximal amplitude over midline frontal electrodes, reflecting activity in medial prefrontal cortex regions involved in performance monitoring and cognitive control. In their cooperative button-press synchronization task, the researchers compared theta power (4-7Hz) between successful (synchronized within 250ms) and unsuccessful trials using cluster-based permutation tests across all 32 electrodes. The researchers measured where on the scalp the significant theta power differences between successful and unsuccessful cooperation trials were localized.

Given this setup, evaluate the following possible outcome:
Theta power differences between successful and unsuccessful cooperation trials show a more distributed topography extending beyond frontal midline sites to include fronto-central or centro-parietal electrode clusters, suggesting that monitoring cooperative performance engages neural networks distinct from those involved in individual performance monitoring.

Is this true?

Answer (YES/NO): NO